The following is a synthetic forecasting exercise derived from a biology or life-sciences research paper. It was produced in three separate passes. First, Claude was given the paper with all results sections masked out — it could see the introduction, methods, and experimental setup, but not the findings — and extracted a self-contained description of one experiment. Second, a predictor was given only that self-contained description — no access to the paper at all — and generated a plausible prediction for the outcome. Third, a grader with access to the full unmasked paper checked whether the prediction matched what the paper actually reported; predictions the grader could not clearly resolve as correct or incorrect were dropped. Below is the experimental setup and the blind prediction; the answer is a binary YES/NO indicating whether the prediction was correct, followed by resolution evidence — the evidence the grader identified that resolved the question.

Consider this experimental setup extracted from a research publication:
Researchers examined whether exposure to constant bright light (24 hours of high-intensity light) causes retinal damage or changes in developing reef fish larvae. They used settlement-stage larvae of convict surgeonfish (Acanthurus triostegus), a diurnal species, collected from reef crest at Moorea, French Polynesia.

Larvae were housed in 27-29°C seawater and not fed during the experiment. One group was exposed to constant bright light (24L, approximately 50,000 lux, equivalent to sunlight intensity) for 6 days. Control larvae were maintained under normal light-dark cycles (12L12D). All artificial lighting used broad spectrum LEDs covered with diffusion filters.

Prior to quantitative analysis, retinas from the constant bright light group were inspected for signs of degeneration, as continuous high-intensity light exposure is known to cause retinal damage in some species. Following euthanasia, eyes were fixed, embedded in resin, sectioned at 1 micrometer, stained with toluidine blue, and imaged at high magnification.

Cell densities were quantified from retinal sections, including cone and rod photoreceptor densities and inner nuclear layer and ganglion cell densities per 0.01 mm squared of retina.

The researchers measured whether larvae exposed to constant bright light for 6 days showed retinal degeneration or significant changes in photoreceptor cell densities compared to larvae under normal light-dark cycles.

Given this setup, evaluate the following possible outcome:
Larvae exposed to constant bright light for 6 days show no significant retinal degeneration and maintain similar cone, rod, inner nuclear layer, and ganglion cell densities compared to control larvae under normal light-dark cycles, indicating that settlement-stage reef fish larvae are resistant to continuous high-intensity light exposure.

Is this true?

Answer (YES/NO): YES